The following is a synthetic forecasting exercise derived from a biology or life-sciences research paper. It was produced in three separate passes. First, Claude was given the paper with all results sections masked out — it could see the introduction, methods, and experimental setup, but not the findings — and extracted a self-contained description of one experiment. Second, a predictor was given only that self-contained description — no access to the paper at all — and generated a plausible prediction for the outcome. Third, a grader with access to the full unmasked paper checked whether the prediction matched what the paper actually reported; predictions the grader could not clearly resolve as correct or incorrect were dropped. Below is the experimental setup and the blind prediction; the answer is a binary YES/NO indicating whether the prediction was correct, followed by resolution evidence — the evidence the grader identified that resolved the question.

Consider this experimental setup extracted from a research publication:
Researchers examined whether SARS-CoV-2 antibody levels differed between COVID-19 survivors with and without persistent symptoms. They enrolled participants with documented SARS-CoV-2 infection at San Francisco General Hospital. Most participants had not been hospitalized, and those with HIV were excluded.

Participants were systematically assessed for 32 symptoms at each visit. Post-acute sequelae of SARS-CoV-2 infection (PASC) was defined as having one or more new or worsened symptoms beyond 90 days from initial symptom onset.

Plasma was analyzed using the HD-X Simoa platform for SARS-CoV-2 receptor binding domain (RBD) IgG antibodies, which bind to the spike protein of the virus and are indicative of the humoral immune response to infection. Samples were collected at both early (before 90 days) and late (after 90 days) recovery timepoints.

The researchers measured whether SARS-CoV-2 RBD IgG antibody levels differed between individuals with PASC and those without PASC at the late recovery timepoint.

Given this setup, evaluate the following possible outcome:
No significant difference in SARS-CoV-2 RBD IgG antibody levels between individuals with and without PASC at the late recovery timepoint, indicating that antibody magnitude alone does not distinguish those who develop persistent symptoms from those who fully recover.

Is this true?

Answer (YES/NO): YES